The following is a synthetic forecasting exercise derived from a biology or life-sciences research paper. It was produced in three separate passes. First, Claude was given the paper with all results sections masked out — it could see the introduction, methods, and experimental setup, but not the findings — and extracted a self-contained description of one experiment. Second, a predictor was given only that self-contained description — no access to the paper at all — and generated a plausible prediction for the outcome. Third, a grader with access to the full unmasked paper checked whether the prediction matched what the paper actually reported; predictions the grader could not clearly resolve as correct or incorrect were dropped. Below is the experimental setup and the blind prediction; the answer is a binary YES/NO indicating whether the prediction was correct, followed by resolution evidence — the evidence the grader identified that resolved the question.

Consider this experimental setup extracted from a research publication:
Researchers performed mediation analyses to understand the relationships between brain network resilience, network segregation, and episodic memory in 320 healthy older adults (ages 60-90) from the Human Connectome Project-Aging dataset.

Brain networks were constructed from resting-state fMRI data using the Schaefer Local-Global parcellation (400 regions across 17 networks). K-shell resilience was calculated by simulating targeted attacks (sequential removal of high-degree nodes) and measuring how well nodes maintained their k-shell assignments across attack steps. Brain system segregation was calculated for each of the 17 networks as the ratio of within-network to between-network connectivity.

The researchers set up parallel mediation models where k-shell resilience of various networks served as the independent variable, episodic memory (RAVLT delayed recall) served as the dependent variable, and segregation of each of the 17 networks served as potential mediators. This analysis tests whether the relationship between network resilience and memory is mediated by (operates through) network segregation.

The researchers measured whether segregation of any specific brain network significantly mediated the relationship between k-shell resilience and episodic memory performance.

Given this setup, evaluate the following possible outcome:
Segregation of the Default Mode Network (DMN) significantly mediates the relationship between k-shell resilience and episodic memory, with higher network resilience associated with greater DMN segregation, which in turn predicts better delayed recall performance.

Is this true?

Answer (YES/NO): NO